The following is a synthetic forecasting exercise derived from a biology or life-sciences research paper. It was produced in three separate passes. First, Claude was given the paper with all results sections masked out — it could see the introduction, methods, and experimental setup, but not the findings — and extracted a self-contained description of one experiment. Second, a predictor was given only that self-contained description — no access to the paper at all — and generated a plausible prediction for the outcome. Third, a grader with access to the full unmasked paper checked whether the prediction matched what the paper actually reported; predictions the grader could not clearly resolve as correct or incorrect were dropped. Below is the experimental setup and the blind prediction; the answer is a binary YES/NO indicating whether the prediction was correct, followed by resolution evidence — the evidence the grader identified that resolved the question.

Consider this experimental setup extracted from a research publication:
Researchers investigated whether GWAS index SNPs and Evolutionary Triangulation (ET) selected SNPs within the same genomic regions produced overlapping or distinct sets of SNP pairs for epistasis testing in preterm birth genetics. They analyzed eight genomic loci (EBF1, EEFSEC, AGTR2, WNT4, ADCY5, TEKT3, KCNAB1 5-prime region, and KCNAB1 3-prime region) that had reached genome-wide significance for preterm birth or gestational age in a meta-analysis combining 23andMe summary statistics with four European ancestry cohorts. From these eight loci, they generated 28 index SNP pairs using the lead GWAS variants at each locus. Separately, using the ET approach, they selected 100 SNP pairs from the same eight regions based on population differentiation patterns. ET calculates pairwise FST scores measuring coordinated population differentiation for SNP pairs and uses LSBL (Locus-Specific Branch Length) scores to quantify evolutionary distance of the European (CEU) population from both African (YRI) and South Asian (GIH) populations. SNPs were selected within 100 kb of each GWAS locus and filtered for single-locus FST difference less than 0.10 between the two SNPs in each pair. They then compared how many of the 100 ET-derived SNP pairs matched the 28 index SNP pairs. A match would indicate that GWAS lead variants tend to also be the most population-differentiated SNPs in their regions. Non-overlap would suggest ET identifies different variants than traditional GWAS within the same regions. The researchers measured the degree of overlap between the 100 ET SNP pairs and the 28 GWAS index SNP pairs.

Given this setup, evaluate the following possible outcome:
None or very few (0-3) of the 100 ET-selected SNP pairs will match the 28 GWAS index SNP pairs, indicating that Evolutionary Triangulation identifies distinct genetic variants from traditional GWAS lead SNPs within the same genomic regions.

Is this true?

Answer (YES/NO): YES